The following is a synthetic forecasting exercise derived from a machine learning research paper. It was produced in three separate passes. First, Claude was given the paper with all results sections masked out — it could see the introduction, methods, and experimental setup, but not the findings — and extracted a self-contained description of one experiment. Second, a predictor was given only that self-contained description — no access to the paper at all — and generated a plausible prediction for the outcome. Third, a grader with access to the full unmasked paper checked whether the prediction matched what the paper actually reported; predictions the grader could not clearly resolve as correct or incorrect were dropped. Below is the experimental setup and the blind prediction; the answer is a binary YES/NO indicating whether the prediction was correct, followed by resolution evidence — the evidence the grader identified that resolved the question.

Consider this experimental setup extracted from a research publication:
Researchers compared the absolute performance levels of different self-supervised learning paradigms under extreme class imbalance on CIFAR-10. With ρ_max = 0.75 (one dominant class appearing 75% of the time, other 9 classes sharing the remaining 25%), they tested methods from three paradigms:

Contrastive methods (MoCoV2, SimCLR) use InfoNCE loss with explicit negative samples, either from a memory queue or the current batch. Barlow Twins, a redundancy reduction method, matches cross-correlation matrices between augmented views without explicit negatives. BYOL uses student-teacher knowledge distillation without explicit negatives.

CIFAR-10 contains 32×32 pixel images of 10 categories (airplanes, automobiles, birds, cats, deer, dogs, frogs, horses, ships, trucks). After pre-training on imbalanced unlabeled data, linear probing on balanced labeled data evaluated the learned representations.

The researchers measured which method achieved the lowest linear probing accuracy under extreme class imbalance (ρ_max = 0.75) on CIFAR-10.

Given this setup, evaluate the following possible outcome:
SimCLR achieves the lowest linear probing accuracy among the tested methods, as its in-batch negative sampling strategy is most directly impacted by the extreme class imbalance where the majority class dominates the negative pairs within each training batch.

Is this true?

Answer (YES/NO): NO